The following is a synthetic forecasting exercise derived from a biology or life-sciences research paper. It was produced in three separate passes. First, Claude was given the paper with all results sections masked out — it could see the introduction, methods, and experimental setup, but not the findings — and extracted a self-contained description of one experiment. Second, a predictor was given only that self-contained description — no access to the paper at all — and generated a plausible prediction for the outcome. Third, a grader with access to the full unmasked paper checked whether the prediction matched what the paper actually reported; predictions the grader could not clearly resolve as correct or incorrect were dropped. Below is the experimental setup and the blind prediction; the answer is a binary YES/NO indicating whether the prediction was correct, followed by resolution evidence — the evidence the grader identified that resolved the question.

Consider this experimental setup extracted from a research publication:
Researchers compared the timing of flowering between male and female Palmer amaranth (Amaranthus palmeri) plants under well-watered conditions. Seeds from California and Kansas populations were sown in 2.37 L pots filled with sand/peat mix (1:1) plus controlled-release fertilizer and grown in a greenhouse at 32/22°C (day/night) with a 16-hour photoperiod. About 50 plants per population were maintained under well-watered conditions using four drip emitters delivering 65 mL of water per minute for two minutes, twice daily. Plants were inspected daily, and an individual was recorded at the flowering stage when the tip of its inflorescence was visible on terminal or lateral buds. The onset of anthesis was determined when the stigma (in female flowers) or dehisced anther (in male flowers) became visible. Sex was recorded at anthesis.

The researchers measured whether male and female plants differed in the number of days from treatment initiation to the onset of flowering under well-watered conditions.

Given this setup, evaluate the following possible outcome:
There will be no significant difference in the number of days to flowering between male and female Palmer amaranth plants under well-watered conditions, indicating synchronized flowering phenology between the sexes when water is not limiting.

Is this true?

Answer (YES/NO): NO